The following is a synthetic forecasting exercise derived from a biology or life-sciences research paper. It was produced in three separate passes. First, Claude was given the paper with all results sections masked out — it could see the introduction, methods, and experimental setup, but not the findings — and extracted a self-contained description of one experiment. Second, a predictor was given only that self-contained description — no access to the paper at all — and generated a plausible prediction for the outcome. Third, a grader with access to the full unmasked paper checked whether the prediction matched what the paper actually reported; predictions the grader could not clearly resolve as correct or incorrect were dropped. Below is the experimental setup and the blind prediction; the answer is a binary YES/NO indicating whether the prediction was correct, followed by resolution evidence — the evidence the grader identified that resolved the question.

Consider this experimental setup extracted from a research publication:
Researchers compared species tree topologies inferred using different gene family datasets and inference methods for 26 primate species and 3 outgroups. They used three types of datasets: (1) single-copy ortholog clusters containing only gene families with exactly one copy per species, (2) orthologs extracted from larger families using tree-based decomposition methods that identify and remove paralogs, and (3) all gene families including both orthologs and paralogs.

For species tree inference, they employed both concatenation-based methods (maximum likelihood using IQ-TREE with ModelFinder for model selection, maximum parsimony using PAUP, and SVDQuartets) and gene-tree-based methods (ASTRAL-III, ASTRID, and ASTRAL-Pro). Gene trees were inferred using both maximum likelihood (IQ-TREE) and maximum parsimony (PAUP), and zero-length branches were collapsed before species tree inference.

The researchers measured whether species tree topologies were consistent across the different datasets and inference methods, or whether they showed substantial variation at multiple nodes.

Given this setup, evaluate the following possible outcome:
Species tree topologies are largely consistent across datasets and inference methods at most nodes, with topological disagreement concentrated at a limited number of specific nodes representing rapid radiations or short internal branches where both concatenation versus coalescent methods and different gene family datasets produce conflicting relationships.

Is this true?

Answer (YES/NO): NO